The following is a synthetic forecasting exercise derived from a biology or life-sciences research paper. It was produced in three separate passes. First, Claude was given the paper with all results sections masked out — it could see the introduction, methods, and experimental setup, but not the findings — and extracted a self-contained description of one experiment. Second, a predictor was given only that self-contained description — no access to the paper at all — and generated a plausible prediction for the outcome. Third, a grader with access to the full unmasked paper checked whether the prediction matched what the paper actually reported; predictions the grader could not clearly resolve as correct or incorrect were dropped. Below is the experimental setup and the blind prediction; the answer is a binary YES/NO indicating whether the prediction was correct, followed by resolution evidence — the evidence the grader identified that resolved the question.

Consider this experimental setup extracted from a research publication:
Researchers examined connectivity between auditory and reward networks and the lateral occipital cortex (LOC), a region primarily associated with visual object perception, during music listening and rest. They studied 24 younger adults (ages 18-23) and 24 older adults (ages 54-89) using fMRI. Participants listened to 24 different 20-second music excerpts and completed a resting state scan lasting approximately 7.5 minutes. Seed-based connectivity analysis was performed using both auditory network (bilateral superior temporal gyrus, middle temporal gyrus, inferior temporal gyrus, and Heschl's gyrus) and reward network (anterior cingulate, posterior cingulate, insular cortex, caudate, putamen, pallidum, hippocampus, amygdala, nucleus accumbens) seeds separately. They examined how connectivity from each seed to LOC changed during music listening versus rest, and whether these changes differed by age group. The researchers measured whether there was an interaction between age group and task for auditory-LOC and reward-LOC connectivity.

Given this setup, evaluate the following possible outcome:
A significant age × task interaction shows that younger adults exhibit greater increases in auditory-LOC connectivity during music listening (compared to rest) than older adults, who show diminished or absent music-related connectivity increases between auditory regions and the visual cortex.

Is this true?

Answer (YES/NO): NO